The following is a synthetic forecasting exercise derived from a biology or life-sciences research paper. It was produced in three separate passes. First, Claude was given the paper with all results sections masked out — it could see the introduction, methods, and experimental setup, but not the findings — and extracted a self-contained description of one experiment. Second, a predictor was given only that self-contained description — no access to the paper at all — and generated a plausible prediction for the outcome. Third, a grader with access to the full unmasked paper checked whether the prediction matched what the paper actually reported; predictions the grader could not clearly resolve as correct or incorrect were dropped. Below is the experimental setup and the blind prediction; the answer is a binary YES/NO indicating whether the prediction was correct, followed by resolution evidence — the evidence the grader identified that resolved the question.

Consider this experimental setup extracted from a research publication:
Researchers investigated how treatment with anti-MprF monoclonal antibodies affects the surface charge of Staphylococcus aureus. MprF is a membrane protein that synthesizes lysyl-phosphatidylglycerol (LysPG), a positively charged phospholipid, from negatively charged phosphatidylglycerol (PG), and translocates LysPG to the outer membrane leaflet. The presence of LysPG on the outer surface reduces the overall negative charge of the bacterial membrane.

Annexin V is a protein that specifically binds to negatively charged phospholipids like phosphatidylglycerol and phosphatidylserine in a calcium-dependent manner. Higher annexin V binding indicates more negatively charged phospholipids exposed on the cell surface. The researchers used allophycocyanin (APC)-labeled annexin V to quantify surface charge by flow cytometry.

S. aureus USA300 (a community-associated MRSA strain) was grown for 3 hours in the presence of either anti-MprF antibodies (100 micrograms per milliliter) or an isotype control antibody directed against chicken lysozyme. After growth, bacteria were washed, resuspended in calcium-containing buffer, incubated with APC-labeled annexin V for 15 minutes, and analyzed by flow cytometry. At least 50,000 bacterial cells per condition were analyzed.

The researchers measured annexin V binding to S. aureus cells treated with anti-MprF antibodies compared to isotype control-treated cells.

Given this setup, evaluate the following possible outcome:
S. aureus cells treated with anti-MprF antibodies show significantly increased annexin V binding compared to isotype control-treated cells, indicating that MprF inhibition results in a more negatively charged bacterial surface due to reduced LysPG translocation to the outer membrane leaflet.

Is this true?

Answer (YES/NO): YES